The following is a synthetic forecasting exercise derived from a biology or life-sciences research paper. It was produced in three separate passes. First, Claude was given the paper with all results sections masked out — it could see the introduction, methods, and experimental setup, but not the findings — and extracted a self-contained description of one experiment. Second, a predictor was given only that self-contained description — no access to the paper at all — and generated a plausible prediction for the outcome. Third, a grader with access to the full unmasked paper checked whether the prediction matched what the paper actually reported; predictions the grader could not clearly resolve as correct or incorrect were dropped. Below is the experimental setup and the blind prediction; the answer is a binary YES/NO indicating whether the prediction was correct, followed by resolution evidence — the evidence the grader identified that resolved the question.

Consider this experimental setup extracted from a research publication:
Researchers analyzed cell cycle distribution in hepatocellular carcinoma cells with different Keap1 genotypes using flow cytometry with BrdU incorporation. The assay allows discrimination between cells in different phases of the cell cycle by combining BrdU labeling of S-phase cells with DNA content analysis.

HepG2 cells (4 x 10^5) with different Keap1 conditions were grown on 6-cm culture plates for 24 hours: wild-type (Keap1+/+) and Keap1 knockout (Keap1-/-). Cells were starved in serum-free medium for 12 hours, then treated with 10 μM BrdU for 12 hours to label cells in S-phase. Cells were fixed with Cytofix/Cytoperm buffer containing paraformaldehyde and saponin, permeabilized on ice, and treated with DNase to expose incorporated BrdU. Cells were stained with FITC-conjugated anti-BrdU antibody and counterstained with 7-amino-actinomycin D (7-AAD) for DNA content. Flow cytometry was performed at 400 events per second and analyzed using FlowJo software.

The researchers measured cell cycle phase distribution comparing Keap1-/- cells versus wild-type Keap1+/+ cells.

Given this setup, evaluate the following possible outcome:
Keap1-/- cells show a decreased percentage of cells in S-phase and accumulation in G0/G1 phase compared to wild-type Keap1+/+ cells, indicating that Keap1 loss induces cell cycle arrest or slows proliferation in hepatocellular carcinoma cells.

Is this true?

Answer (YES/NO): YES